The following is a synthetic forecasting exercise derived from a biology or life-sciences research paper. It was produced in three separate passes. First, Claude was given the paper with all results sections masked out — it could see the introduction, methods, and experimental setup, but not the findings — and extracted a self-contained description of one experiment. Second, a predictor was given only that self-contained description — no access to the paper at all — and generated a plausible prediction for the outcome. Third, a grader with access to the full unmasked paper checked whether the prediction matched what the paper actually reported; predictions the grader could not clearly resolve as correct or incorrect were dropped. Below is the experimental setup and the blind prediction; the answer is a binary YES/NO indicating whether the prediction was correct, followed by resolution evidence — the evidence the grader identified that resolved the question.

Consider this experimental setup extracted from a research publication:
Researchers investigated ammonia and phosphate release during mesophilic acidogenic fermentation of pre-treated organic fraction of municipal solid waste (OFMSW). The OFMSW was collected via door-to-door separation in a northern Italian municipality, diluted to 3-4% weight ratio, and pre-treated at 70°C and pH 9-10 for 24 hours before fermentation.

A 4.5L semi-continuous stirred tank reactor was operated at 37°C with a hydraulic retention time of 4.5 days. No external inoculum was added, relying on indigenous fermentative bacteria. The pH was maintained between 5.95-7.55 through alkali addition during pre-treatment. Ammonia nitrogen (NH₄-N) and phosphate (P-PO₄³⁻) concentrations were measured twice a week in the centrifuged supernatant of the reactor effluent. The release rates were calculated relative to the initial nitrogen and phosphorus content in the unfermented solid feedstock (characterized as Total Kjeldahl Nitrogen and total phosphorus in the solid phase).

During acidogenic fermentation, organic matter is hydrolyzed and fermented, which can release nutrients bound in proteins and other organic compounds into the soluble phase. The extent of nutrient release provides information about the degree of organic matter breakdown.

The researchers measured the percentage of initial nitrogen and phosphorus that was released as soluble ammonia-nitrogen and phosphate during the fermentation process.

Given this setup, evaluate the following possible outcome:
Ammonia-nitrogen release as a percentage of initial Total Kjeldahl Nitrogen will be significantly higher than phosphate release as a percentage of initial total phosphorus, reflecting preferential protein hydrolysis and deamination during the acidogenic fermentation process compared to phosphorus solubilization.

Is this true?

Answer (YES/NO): YES